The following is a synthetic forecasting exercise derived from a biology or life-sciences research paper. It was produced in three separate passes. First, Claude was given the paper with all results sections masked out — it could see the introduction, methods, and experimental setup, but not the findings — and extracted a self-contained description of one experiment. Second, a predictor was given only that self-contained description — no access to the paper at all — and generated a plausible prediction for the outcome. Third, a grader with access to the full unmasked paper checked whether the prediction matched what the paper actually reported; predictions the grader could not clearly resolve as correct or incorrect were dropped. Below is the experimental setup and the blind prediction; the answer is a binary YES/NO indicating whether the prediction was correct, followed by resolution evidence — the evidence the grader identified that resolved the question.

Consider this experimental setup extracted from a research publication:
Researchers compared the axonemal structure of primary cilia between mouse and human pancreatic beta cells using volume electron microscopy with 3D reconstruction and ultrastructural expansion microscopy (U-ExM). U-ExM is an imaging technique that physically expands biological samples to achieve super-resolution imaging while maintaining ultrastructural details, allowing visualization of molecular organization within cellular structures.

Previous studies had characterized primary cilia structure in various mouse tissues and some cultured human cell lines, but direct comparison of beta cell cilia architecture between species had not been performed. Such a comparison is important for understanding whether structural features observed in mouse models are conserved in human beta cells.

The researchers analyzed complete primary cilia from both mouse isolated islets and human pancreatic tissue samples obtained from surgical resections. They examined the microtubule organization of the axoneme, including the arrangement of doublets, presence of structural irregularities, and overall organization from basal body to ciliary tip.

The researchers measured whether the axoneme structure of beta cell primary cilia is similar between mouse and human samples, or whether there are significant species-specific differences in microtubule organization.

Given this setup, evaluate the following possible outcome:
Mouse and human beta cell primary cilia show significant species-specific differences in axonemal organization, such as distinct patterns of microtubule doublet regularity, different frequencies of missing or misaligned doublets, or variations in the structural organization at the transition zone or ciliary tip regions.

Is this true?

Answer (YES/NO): NO